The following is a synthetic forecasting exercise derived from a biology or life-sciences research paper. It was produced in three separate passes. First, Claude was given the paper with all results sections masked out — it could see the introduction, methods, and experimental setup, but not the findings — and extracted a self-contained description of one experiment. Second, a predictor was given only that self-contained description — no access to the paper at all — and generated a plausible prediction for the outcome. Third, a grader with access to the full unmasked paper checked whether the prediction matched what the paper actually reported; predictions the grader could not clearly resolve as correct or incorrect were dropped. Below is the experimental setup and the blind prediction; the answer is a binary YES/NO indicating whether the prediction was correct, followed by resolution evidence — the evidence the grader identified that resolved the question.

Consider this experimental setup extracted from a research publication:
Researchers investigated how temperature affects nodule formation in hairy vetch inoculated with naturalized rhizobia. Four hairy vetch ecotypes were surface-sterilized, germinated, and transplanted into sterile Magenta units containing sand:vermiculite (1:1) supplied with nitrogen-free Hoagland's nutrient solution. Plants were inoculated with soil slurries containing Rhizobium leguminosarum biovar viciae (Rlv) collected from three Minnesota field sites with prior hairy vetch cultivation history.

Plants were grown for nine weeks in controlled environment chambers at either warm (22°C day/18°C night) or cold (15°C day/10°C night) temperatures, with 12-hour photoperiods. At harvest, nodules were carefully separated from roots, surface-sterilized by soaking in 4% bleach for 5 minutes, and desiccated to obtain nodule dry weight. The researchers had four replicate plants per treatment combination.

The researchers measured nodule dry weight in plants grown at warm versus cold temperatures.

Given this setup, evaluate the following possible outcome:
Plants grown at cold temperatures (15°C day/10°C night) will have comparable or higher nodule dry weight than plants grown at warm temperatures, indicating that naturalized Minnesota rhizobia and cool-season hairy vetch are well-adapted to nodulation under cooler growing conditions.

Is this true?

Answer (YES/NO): NO